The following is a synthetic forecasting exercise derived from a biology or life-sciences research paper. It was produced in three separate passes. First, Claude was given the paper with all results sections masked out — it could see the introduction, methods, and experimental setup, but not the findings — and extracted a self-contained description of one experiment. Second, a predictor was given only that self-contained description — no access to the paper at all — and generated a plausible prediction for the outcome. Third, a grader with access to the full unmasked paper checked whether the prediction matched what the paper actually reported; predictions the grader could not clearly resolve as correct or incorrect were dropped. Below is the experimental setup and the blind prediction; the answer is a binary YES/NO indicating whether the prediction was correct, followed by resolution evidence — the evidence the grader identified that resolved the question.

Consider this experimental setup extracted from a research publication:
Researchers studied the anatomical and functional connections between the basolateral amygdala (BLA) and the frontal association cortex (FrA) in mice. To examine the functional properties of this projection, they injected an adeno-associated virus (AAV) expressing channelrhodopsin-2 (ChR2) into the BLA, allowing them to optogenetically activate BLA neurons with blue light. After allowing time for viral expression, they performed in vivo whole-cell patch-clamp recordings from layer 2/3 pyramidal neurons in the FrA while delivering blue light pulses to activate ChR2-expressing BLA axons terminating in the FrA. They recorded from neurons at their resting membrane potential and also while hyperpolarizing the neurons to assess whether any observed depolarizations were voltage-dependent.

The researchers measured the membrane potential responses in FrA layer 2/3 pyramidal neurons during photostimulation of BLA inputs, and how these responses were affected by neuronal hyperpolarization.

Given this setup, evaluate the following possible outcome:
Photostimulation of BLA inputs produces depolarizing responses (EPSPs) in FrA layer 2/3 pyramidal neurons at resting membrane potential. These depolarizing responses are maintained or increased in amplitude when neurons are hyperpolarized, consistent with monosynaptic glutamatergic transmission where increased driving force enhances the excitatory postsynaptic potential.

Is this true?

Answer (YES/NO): NO